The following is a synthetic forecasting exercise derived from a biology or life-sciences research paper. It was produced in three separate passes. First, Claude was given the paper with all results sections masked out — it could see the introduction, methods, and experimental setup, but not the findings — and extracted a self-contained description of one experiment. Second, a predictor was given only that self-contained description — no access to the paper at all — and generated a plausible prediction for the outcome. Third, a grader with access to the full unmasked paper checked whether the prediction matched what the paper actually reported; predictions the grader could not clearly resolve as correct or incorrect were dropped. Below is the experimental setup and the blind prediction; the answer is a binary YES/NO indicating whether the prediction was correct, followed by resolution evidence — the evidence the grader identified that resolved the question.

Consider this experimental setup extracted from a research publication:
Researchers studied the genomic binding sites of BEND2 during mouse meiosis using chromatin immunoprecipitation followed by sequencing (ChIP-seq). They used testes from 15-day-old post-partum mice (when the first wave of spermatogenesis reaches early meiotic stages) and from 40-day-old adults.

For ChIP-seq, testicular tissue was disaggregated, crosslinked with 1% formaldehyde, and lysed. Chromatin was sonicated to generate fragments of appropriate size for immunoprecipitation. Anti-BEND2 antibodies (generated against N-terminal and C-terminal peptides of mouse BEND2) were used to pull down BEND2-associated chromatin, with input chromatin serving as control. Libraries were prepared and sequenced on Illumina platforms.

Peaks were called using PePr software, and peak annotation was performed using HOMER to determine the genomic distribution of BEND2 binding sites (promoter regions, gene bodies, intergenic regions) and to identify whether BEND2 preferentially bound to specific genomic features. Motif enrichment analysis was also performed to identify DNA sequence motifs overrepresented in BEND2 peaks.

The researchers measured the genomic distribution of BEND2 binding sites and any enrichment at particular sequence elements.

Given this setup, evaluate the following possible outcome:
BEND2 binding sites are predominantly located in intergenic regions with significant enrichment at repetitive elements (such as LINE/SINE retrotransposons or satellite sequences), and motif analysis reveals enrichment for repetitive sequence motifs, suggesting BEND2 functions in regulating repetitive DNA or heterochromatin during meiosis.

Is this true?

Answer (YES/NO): NO